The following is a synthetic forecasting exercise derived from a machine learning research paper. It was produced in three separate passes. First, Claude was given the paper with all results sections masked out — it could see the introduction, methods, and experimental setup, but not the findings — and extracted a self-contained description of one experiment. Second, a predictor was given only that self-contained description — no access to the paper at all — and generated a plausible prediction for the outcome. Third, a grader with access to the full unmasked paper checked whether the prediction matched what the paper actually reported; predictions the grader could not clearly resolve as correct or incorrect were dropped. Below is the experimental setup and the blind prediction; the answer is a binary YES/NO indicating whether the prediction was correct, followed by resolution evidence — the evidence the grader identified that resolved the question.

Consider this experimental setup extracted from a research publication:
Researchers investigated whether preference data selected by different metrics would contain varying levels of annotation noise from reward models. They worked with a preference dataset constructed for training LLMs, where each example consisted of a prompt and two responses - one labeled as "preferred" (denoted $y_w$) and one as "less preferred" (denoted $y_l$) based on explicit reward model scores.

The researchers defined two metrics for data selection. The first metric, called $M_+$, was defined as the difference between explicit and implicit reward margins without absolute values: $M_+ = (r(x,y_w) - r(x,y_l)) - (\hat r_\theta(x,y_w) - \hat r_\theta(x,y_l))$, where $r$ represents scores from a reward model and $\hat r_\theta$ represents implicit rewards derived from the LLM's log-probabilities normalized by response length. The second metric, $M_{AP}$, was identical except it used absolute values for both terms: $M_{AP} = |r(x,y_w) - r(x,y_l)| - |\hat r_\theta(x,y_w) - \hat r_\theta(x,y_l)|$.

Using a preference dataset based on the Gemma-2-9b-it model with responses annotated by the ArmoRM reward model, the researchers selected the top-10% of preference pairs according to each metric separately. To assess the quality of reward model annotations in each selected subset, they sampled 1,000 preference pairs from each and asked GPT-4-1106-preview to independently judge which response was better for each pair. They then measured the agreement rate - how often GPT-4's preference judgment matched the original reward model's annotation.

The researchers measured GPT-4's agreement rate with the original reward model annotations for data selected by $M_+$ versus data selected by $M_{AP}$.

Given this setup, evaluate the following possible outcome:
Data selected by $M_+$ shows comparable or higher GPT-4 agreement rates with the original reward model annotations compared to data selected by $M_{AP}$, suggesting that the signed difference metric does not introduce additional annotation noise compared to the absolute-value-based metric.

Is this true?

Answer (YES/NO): NO